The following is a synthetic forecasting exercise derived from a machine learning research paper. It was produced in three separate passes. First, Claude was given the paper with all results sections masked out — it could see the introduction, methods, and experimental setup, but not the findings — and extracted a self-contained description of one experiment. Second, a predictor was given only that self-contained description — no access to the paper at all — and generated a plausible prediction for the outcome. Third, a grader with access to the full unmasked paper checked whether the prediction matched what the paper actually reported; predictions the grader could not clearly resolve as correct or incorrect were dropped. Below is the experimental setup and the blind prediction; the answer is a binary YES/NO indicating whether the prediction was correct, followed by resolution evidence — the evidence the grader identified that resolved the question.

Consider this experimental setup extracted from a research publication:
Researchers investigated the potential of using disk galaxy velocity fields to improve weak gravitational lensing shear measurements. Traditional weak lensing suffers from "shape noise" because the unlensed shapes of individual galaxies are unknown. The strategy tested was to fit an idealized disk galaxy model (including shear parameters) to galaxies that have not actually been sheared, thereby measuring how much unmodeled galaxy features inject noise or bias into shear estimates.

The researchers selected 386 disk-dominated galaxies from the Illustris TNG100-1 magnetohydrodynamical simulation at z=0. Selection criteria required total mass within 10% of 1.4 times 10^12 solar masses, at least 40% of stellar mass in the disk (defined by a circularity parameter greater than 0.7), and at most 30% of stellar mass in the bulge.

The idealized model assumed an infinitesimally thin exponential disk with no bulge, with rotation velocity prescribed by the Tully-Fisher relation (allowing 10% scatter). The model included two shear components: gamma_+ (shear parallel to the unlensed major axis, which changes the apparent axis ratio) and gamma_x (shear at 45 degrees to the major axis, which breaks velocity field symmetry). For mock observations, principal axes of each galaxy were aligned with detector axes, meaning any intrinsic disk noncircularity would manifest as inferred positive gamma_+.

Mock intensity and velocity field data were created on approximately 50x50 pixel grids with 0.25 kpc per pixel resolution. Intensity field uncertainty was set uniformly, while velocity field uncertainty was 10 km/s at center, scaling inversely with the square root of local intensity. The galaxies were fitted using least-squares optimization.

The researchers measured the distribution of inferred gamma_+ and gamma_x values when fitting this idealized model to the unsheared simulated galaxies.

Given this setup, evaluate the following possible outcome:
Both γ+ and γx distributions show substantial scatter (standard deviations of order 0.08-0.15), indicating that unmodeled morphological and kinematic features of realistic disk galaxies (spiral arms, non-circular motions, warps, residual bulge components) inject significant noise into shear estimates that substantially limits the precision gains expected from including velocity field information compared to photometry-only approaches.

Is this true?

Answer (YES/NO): NO